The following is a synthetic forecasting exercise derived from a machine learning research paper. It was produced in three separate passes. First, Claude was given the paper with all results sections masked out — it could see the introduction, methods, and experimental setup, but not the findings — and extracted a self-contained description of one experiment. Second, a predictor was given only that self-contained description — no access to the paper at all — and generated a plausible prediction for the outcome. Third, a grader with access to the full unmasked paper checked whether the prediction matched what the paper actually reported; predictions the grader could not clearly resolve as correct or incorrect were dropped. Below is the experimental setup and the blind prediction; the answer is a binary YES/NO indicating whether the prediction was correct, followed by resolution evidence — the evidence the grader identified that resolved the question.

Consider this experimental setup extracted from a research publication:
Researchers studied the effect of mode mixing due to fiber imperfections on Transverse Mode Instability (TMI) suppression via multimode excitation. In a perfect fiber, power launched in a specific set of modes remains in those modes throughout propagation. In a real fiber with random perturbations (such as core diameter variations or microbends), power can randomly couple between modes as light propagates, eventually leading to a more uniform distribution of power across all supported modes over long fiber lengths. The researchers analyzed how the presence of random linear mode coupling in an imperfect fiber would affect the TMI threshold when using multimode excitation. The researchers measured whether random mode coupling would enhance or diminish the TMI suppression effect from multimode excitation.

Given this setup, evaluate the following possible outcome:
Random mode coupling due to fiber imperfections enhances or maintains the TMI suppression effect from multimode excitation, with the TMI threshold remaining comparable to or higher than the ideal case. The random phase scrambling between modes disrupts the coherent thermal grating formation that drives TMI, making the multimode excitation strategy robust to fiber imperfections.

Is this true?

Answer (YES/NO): NO